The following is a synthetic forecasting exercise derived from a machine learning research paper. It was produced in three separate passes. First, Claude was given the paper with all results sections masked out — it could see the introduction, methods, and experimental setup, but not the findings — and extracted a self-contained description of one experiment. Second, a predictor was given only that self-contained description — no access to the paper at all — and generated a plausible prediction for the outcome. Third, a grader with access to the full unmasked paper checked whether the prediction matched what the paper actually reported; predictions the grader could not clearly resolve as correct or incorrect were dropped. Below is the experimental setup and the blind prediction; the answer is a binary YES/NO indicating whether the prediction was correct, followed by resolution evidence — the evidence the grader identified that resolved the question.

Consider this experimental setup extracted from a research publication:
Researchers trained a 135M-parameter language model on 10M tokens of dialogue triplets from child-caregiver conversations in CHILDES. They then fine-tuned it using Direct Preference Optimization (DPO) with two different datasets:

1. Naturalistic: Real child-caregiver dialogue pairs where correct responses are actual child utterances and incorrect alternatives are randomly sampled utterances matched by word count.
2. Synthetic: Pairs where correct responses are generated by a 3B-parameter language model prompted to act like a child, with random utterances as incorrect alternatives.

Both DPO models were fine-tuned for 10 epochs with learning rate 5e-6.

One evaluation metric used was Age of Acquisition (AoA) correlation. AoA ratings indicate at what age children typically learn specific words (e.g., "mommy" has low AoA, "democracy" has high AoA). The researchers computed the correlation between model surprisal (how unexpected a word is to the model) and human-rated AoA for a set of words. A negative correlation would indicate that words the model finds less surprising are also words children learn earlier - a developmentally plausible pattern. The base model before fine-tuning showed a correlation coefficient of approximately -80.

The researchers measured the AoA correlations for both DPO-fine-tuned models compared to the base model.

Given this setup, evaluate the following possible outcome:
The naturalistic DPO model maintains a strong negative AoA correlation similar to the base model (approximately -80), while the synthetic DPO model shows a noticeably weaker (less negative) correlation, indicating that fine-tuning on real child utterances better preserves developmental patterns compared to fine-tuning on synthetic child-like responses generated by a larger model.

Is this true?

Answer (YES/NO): NO